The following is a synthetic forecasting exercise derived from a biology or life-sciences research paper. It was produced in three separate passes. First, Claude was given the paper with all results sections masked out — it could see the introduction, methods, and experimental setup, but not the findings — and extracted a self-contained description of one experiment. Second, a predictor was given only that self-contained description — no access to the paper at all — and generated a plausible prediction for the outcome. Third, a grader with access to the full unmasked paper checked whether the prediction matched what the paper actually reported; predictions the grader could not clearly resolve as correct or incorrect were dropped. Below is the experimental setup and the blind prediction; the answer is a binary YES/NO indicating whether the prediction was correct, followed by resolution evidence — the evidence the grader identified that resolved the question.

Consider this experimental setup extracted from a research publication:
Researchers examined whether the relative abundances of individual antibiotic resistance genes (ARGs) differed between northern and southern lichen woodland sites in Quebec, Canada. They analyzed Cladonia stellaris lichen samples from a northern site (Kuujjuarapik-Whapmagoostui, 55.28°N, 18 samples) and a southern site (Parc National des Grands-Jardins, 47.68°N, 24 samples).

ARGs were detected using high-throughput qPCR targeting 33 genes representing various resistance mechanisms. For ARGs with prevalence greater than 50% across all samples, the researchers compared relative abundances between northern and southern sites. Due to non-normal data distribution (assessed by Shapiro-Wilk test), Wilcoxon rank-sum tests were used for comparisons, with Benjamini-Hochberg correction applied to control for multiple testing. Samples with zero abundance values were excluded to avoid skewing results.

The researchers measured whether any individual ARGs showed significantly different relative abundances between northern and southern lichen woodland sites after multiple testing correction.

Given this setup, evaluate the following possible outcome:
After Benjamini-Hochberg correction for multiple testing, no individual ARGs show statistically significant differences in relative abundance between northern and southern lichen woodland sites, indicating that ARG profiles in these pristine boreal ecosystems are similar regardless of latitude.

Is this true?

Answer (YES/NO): NO